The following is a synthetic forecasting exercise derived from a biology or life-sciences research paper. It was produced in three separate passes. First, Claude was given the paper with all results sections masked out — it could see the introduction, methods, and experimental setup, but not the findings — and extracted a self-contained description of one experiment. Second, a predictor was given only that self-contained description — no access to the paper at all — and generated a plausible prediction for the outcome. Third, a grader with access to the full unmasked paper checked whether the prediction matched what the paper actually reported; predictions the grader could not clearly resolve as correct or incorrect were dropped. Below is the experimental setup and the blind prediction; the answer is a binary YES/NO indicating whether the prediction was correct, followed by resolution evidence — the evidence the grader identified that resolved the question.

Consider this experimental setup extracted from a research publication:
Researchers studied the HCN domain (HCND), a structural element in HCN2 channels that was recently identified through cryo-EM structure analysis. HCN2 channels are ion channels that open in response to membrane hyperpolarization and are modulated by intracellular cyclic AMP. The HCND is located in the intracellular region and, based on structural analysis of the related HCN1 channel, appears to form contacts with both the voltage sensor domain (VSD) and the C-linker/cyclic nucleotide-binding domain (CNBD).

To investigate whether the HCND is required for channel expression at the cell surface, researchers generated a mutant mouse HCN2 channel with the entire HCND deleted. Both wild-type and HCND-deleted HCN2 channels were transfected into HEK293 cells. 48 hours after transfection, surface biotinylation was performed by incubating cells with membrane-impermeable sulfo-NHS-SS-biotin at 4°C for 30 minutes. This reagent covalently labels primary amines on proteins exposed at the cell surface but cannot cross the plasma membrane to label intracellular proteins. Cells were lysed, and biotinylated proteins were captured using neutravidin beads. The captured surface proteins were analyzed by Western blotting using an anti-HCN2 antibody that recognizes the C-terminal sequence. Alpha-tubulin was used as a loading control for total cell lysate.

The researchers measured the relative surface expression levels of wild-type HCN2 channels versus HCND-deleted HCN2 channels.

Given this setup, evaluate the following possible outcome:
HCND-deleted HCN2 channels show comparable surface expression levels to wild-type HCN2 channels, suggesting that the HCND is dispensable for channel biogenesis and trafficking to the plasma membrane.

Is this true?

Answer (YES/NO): NO